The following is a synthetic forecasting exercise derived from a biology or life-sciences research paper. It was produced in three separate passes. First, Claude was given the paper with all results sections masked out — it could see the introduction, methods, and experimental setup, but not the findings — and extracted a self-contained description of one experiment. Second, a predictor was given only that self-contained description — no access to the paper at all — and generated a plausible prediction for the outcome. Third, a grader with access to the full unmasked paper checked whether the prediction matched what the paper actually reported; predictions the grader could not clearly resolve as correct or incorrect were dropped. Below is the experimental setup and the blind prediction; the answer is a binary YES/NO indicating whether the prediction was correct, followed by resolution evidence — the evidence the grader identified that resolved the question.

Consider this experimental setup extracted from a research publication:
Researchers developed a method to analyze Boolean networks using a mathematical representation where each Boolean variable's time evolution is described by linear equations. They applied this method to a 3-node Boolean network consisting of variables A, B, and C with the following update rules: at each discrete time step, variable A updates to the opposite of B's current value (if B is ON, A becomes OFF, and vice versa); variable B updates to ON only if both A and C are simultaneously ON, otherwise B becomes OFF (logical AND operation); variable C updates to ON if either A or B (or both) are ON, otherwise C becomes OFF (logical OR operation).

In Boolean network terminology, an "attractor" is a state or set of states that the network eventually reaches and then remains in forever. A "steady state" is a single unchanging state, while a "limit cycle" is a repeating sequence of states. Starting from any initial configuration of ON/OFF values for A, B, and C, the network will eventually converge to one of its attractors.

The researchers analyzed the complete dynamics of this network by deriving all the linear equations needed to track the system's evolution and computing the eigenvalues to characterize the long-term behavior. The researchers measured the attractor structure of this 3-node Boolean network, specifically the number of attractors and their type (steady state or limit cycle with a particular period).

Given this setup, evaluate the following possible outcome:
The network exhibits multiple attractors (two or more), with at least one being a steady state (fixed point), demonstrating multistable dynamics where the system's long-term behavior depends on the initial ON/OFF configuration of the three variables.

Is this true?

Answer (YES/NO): NO